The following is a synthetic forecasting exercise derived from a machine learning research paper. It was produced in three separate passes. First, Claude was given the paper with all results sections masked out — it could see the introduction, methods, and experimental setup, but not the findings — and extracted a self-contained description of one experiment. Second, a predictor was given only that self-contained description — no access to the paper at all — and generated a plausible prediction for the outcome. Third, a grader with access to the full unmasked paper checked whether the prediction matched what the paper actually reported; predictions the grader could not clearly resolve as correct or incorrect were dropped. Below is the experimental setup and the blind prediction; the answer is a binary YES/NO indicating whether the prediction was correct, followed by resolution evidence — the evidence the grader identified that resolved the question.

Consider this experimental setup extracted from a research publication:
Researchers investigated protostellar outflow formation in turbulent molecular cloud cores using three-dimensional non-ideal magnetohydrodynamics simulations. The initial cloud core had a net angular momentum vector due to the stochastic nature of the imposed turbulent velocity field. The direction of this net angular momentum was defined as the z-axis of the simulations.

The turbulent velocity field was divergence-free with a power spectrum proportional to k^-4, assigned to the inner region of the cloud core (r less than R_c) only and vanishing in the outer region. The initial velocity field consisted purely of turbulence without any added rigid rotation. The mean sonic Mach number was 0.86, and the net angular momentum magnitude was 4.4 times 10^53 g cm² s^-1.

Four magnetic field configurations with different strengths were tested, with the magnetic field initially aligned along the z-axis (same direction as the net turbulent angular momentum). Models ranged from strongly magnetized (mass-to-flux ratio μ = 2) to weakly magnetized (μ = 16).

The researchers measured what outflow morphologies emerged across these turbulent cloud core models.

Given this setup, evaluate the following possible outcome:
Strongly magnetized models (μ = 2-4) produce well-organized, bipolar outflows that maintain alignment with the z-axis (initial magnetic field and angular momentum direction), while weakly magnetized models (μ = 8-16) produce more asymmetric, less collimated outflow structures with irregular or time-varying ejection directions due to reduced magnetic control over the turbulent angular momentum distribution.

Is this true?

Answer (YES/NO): NO